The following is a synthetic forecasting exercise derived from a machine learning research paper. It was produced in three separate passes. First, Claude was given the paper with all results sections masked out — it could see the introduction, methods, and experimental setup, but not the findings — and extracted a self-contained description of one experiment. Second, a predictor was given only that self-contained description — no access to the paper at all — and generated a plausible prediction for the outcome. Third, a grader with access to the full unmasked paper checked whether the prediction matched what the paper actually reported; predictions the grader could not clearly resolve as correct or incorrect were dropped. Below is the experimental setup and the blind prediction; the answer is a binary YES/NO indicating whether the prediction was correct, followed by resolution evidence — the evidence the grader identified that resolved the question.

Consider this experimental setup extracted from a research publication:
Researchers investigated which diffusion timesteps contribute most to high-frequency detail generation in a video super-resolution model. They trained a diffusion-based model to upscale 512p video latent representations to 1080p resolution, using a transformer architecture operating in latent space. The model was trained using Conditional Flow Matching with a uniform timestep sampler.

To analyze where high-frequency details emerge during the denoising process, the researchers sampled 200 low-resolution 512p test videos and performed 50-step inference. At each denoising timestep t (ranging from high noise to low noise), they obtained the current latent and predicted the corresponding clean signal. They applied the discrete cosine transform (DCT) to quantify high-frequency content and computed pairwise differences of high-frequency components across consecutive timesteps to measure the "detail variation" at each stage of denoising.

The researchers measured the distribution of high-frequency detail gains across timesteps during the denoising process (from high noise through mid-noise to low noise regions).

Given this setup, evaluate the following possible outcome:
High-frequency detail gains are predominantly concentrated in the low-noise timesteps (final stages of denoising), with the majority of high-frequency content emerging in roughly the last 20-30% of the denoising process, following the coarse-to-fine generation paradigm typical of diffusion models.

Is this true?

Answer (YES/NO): NO